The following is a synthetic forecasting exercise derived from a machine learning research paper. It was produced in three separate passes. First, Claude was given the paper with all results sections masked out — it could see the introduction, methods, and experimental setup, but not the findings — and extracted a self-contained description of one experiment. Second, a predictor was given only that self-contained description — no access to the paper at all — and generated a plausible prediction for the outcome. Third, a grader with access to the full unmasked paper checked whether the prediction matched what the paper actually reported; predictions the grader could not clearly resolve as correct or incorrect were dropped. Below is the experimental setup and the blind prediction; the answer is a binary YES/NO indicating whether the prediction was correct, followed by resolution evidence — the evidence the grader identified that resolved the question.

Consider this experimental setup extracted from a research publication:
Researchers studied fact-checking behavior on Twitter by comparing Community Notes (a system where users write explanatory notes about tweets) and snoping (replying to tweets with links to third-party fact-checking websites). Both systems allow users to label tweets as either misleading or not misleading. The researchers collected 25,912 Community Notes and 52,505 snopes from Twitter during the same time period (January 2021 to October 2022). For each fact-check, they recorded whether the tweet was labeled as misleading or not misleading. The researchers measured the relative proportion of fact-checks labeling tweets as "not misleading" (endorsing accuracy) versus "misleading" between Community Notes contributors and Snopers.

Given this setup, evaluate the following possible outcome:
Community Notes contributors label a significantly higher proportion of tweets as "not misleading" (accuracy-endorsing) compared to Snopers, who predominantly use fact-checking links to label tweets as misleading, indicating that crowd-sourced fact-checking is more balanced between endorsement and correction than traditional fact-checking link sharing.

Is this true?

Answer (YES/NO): NO